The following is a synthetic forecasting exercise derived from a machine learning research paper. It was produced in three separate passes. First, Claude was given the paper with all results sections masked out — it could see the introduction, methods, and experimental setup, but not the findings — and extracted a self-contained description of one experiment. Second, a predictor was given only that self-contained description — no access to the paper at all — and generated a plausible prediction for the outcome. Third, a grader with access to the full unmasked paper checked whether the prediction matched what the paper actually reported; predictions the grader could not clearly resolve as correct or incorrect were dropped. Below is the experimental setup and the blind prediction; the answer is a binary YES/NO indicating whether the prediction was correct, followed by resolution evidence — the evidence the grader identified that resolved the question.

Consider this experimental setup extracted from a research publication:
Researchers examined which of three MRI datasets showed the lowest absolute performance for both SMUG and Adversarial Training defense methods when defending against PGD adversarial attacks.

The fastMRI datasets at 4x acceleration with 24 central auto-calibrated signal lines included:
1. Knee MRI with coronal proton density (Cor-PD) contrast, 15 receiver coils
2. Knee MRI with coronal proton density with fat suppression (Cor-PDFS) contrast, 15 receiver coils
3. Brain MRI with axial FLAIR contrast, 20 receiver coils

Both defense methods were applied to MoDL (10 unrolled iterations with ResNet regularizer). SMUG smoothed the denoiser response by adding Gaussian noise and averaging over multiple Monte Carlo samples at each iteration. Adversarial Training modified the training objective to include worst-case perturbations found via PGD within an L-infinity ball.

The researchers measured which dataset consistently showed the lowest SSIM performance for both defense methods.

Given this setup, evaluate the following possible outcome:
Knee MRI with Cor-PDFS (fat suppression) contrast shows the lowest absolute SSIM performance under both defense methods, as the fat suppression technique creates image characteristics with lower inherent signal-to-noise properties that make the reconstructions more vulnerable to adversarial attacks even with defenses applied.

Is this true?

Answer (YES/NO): YES